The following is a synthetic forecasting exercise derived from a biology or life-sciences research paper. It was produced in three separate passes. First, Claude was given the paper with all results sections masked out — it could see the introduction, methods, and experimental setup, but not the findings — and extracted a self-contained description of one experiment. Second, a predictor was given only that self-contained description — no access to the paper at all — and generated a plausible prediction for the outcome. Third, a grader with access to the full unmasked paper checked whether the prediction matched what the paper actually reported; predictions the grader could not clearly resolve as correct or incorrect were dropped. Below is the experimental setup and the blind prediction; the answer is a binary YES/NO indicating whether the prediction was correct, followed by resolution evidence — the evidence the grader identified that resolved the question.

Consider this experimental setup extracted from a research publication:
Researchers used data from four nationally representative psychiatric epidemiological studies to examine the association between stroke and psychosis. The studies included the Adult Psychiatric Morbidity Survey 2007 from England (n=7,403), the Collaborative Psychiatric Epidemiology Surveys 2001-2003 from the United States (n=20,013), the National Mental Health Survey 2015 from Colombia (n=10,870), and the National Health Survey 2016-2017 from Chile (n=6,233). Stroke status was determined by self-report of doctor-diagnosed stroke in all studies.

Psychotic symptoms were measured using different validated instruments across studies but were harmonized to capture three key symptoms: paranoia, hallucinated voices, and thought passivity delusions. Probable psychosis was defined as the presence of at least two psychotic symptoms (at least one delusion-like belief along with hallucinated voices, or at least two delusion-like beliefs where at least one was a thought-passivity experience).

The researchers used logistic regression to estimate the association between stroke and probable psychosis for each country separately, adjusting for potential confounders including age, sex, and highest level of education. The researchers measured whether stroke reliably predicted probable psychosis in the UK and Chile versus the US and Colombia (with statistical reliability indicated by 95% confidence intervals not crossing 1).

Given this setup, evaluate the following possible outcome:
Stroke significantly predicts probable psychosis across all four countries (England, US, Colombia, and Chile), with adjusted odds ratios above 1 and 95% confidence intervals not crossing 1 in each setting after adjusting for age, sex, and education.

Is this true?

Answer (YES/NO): NO